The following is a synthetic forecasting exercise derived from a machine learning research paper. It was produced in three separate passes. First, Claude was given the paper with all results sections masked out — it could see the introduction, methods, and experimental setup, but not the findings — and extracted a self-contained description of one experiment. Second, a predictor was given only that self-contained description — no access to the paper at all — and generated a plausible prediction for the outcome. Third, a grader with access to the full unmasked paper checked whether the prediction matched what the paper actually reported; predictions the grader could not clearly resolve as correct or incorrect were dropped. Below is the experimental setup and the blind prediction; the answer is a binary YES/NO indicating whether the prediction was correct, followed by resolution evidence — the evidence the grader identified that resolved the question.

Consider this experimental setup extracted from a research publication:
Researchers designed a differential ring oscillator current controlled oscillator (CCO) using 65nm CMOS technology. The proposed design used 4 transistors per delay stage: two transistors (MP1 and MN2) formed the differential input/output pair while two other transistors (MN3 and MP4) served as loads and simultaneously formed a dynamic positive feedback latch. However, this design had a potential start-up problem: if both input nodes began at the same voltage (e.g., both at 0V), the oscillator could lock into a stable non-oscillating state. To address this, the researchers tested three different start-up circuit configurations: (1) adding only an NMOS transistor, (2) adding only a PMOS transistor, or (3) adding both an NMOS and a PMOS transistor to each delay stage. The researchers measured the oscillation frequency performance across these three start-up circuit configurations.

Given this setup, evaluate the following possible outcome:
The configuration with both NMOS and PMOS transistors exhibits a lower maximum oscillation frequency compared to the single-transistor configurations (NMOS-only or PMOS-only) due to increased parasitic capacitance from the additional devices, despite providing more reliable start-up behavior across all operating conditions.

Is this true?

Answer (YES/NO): NO